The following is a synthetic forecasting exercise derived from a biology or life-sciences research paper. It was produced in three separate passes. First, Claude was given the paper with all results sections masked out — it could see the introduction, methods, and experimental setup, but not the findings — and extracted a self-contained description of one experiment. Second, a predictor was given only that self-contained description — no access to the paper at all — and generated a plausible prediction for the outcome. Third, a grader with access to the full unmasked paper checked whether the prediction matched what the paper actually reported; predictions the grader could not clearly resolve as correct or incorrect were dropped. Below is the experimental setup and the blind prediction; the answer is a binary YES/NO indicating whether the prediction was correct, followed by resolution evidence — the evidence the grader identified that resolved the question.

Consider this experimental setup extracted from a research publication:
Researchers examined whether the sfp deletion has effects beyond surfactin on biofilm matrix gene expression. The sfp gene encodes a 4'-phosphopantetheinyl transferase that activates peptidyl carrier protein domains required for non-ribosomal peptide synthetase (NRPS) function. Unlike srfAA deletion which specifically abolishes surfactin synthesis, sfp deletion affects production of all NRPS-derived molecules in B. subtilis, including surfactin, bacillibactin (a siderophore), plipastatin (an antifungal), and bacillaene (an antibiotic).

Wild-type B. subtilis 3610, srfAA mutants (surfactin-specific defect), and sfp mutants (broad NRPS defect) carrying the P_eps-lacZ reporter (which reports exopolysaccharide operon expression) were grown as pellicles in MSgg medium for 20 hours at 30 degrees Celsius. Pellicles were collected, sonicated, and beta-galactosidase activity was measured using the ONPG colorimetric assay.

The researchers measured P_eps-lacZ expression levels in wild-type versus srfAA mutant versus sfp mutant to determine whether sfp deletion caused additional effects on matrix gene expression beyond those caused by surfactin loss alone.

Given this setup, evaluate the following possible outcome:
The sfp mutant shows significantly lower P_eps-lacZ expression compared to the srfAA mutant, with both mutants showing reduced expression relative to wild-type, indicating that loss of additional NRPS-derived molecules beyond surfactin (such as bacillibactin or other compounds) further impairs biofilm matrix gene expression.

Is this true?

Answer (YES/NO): NO